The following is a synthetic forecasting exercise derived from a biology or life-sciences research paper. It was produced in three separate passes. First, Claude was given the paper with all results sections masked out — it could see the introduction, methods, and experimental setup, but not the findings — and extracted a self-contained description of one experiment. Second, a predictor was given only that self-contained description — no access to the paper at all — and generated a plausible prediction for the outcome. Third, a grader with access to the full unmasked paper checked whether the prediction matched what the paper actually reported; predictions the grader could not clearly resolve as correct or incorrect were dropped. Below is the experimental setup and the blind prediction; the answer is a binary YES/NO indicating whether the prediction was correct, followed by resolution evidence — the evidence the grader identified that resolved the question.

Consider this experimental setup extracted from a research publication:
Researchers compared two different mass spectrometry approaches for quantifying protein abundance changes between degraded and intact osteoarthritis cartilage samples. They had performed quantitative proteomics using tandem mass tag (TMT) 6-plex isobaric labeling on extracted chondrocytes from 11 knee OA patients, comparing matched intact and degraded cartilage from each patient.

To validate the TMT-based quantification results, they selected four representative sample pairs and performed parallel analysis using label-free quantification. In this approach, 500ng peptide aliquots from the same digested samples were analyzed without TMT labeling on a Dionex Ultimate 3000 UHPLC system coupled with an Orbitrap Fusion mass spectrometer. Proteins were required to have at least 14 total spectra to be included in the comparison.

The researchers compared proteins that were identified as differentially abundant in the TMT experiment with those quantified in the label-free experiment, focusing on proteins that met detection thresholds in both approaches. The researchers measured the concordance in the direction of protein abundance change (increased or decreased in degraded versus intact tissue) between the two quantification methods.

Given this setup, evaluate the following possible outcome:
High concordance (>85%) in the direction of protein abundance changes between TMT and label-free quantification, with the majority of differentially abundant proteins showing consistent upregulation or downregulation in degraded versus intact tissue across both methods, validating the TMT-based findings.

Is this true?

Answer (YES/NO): YES